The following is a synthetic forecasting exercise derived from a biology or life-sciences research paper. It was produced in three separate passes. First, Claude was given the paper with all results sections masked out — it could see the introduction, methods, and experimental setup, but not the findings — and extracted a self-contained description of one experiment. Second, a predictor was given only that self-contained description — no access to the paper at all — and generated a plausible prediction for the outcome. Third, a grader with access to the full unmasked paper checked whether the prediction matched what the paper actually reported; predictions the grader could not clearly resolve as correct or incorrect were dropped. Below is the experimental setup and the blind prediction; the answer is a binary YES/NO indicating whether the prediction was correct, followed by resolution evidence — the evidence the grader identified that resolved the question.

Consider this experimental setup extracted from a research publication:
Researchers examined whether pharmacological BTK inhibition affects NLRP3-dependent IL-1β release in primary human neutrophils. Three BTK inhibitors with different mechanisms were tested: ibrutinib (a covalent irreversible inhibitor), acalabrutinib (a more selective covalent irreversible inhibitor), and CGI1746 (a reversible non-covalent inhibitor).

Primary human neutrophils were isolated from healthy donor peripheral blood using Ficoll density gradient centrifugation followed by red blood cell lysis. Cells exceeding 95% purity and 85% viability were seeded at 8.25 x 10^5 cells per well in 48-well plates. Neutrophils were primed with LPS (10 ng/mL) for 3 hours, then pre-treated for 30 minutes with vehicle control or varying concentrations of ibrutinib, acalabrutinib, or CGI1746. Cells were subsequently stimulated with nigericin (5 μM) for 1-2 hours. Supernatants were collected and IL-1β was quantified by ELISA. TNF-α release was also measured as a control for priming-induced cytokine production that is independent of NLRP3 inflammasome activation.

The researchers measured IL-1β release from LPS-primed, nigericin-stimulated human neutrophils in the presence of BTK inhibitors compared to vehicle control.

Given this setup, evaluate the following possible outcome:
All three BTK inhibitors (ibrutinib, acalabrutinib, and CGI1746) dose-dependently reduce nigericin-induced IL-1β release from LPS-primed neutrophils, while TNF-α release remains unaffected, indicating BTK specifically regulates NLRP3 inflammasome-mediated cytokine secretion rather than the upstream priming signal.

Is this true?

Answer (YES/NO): NO